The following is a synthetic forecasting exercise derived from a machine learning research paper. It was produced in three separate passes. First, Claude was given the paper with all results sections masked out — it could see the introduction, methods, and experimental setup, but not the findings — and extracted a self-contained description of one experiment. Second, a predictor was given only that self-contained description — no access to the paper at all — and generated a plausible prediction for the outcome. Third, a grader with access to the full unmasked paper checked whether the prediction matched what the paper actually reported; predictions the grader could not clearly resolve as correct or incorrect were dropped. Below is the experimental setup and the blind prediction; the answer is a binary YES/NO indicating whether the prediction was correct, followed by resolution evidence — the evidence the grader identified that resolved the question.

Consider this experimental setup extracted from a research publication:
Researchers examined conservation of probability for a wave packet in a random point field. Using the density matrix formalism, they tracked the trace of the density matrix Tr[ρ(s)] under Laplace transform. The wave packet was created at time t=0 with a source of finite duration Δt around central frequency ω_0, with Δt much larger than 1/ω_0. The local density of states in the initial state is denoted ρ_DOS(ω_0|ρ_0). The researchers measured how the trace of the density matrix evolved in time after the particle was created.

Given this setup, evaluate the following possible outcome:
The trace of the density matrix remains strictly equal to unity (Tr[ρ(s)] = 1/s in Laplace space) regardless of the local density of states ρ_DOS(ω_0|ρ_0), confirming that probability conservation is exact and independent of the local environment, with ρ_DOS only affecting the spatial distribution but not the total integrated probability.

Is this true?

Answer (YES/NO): NO